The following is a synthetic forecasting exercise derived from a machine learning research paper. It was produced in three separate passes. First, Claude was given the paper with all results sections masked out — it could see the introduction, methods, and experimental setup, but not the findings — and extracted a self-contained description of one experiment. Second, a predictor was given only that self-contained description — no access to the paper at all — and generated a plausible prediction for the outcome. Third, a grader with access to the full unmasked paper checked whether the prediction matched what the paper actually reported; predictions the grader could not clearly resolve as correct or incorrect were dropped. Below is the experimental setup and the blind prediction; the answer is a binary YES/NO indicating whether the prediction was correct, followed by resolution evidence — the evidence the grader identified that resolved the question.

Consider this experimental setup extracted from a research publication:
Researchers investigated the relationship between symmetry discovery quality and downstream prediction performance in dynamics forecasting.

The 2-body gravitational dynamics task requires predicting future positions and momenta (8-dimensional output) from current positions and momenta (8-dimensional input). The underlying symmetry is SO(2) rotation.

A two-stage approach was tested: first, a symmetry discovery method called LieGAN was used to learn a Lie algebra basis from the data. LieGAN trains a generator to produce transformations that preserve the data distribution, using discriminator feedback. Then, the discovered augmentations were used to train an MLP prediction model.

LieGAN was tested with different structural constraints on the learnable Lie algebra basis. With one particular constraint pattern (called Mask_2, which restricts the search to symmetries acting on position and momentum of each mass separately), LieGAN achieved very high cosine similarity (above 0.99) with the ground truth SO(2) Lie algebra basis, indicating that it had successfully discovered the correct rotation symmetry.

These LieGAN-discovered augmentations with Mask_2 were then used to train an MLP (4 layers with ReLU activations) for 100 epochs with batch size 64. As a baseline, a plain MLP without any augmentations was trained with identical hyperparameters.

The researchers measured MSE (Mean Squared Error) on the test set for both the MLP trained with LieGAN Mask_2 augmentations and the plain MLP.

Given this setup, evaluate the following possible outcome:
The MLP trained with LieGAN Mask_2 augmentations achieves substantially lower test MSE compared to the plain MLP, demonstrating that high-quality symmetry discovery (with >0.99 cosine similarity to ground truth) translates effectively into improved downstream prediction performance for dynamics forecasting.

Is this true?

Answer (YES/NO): YES